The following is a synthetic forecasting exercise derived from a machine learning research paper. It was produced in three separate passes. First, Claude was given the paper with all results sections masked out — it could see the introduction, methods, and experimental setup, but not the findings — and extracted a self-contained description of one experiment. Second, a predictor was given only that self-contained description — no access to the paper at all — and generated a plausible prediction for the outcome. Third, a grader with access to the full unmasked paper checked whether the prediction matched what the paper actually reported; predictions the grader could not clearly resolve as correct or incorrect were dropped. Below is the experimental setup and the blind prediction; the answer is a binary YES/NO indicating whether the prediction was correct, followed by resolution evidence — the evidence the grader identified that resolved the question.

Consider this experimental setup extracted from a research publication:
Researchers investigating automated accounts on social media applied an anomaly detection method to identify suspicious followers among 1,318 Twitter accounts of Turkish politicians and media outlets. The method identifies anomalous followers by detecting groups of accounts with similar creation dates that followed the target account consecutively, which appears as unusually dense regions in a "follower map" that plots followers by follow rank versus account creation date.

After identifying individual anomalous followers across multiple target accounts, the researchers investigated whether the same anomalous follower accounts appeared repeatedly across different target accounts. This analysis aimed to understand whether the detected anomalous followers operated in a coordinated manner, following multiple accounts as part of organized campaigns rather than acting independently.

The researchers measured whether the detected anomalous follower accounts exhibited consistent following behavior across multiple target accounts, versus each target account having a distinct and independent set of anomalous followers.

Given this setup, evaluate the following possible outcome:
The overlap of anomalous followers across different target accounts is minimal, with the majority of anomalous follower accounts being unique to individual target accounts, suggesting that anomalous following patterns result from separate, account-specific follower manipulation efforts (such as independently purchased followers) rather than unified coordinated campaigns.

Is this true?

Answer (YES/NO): NO